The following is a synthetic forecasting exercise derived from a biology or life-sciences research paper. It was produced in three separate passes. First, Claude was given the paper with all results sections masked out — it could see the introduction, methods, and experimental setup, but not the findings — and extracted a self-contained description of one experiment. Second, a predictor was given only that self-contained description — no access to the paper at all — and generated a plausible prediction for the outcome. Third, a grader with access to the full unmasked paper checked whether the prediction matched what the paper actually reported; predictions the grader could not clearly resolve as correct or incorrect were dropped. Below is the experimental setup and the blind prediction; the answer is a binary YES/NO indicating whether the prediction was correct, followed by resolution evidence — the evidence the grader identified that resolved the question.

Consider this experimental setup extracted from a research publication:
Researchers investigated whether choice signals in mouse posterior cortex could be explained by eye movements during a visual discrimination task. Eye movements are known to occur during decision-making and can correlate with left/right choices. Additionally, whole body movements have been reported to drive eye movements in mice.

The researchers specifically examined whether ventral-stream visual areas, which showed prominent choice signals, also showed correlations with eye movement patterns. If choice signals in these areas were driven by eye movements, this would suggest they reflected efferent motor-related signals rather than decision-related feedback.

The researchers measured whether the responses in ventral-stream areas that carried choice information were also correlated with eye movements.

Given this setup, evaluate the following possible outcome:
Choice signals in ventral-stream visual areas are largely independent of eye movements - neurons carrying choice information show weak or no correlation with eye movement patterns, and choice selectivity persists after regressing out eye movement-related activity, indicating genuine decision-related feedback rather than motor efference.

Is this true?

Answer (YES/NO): YES